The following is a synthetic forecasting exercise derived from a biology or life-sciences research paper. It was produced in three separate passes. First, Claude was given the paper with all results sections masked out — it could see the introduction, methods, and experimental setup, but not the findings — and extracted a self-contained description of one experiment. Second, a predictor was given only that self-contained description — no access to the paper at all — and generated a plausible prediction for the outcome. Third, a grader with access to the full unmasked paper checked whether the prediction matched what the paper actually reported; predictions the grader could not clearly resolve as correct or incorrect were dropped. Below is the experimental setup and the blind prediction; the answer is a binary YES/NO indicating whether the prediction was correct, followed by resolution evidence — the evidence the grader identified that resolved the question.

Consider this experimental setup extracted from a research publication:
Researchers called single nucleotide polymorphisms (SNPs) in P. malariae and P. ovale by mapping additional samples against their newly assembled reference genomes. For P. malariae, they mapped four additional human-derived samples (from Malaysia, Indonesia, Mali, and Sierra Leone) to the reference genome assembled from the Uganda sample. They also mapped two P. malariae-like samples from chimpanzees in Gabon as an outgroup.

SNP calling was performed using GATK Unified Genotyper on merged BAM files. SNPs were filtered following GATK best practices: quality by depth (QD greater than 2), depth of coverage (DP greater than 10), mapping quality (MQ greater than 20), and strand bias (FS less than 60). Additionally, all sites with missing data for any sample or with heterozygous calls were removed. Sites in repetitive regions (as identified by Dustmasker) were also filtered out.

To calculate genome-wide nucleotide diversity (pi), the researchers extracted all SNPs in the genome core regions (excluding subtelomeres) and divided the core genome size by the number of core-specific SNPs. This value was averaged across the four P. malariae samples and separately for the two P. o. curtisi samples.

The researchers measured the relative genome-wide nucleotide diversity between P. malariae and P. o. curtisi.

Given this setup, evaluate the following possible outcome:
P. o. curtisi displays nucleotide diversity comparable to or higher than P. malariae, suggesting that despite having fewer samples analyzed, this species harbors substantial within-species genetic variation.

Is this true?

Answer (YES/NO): NO